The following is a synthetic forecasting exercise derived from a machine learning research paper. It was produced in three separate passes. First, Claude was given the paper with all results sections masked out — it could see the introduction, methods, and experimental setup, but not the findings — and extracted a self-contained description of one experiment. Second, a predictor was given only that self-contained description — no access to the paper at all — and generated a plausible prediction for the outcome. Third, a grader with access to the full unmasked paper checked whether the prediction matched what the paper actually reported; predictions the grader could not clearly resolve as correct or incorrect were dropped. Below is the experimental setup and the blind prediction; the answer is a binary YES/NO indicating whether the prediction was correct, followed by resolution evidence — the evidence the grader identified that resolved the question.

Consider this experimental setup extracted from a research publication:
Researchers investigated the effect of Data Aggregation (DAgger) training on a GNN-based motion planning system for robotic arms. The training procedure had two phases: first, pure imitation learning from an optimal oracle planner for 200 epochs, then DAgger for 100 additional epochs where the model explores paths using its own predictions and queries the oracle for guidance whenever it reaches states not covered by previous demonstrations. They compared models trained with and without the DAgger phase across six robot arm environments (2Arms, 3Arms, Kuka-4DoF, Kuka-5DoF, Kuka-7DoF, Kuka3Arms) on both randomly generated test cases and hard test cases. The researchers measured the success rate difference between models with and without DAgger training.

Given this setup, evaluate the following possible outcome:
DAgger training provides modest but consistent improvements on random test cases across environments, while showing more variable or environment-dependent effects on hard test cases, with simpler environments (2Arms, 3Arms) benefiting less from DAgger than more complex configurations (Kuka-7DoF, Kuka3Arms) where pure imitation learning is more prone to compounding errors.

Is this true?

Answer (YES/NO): NO